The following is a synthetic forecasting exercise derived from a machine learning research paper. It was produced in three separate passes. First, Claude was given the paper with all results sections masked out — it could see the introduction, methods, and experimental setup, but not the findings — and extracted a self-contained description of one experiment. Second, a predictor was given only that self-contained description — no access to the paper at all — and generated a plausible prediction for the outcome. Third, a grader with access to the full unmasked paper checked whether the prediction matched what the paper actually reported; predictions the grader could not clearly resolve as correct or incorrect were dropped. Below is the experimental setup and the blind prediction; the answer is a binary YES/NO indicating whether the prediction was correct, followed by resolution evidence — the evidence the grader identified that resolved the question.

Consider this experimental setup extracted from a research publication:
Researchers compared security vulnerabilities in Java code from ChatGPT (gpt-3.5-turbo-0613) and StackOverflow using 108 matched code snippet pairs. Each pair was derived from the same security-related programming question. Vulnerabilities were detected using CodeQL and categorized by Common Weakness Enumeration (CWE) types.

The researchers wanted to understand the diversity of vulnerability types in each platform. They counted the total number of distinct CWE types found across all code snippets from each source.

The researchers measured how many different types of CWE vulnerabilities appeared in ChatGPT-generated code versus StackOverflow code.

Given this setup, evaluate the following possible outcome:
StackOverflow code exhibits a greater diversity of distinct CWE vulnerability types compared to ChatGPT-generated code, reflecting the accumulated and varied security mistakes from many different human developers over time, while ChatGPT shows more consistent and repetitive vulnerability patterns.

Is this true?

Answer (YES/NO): YES